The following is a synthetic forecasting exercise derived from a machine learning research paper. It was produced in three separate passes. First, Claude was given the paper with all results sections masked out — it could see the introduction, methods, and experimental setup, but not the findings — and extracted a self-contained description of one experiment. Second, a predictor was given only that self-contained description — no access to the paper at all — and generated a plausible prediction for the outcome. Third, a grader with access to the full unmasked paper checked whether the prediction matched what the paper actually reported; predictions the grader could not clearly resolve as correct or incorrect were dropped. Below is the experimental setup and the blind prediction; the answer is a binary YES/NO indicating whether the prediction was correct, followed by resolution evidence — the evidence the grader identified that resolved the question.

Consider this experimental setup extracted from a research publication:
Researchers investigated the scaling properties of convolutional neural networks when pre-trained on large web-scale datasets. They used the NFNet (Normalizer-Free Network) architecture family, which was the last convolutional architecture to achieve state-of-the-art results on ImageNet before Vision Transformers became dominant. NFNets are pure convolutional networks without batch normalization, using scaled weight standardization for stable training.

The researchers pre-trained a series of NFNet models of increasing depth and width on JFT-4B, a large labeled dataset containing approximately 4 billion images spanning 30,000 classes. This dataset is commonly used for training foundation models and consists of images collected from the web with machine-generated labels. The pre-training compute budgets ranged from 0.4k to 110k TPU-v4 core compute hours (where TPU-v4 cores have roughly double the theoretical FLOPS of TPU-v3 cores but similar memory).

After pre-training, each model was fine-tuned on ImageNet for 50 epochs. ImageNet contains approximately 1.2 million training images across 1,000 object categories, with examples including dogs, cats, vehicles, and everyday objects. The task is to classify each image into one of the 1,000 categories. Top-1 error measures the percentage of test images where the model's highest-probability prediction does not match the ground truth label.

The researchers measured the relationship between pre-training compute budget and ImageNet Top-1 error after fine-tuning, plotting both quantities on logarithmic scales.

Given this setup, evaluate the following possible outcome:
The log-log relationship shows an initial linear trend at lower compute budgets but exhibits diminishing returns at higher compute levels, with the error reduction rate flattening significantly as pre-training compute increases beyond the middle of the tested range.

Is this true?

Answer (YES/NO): NO